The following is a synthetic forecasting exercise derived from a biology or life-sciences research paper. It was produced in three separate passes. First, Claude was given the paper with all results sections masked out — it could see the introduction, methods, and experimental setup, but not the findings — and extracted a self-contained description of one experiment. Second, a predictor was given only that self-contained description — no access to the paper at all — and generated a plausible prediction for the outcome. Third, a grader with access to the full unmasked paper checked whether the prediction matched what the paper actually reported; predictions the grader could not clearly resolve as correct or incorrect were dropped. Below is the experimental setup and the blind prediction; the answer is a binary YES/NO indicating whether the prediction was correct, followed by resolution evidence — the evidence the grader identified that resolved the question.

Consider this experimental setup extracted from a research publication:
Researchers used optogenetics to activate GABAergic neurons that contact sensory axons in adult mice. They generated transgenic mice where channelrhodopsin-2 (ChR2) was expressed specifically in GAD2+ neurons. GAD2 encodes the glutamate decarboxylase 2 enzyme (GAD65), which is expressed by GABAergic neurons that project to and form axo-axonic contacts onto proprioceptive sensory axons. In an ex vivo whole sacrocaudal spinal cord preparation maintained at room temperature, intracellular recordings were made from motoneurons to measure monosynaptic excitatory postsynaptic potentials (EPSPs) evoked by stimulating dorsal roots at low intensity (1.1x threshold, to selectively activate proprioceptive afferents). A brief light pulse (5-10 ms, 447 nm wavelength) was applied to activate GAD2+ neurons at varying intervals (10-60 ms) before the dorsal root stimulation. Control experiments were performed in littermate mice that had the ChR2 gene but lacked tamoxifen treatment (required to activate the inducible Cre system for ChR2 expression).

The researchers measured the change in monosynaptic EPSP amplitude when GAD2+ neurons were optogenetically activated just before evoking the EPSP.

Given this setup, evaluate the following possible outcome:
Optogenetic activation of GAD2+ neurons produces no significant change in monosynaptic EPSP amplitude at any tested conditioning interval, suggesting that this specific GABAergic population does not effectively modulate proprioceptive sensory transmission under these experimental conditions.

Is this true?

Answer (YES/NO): NO